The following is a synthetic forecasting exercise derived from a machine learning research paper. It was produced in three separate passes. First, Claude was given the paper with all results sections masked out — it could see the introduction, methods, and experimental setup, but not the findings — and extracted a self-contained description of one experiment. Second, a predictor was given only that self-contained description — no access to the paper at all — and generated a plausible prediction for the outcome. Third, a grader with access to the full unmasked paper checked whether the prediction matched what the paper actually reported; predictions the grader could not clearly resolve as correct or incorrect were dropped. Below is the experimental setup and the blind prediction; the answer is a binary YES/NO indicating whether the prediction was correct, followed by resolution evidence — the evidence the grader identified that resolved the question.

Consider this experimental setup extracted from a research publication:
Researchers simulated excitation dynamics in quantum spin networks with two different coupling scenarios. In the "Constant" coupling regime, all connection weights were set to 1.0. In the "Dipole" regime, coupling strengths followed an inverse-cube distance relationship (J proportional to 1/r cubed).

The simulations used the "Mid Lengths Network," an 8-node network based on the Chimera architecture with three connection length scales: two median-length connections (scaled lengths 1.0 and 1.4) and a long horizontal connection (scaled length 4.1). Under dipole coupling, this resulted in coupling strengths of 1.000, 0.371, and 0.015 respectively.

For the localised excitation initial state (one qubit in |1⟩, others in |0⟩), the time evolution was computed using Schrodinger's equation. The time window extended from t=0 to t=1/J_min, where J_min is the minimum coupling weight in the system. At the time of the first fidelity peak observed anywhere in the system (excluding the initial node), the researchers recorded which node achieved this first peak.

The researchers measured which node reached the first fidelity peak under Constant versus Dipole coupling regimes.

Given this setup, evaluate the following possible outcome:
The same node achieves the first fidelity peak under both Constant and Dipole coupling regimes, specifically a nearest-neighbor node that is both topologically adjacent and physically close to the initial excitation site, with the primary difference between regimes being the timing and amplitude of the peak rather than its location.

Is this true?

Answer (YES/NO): YES